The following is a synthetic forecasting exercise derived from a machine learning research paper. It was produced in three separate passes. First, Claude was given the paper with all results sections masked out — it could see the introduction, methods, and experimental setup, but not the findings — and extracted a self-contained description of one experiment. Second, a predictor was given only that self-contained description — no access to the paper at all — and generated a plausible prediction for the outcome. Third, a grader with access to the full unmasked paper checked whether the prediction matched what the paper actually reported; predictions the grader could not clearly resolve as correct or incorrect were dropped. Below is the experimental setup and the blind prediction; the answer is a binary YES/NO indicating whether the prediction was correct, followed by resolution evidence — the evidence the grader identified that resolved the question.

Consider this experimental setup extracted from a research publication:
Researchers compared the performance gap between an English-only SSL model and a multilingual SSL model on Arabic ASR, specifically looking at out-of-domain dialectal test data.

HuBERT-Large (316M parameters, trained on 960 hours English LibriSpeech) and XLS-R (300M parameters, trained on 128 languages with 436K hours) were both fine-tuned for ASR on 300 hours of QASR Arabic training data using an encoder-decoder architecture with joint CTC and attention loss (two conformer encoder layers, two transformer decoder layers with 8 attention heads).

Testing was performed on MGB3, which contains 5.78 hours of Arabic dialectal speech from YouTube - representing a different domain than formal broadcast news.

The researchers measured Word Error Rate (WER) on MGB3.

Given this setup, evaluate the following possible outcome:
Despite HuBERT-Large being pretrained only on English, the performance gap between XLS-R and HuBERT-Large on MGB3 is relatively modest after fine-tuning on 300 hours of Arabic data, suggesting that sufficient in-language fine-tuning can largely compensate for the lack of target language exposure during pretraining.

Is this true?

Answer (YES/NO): YES